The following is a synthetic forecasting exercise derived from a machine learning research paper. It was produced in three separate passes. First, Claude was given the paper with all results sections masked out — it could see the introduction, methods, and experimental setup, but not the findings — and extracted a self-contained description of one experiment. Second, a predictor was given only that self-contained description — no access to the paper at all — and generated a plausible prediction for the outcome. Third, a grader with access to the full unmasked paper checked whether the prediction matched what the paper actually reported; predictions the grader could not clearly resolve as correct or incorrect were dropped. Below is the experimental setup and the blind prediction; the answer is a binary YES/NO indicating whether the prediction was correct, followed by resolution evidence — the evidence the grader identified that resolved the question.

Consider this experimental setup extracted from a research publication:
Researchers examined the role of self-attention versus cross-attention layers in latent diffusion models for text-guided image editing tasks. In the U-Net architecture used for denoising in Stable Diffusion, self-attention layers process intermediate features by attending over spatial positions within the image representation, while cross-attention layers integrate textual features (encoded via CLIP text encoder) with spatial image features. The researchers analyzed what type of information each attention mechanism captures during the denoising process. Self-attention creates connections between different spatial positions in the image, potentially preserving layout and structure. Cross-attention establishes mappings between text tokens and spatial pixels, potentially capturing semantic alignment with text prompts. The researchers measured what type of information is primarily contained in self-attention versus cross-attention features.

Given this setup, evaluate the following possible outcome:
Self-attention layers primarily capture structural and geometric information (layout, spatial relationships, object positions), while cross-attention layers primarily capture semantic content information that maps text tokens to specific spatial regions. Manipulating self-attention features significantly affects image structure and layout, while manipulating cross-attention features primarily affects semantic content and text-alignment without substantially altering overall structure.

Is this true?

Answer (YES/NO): YES